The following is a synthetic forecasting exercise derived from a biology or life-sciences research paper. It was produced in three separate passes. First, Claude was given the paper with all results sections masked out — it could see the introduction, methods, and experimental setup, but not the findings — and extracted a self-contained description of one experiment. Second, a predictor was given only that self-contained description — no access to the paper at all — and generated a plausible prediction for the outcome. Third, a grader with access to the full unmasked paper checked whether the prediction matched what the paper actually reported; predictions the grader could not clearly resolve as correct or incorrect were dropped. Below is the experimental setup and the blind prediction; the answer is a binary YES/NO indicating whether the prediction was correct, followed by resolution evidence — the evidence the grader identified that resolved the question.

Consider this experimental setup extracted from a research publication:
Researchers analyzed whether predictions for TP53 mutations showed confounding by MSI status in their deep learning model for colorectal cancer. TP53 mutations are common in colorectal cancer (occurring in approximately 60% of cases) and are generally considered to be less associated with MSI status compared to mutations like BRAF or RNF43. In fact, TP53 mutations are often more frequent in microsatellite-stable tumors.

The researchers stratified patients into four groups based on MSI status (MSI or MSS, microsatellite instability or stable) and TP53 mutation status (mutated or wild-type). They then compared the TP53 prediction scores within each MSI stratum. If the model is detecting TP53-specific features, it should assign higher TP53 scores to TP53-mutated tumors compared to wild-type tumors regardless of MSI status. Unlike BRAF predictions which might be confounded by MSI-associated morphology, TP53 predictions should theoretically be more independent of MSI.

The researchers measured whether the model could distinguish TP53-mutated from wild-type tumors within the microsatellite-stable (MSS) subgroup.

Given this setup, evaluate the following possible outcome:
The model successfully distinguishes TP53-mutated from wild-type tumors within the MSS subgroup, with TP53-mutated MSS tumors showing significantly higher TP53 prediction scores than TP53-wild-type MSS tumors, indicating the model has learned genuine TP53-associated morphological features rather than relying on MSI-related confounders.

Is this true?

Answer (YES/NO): NO